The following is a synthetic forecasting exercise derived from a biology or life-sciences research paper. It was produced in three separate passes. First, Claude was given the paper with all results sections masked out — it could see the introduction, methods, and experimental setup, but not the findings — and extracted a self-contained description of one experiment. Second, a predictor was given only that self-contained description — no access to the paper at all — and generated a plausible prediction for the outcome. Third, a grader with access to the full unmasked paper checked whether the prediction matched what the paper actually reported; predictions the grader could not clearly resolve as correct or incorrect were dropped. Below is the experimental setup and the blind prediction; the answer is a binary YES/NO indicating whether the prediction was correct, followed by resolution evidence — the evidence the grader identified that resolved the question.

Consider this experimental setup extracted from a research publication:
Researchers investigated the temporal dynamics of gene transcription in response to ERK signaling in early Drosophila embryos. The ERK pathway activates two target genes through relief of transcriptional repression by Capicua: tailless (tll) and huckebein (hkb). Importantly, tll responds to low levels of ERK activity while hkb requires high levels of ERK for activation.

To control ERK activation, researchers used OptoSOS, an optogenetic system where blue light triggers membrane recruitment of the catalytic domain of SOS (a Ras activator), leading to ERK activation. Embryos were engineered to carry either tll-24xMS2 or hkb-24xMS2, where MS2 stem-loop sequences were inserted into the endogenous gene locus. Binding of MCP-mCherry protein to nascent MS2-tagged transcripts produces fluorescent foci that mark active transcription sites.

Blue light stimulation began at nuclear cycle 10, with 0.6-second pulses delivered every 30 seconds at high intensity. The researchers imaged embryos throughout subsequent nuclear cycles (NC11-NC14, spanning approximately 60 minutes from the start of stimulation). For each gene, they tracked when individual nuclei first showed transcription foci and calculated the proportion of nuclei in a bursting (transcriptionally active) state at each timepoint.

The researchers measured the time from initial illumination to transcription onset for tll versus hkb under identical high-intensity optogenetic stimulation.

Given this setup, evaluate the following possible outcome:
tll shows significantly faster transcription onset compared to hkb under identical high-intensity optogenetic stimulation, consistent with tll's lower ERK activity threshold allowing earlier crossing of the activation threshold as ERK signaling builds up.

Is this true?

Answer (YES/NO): YES